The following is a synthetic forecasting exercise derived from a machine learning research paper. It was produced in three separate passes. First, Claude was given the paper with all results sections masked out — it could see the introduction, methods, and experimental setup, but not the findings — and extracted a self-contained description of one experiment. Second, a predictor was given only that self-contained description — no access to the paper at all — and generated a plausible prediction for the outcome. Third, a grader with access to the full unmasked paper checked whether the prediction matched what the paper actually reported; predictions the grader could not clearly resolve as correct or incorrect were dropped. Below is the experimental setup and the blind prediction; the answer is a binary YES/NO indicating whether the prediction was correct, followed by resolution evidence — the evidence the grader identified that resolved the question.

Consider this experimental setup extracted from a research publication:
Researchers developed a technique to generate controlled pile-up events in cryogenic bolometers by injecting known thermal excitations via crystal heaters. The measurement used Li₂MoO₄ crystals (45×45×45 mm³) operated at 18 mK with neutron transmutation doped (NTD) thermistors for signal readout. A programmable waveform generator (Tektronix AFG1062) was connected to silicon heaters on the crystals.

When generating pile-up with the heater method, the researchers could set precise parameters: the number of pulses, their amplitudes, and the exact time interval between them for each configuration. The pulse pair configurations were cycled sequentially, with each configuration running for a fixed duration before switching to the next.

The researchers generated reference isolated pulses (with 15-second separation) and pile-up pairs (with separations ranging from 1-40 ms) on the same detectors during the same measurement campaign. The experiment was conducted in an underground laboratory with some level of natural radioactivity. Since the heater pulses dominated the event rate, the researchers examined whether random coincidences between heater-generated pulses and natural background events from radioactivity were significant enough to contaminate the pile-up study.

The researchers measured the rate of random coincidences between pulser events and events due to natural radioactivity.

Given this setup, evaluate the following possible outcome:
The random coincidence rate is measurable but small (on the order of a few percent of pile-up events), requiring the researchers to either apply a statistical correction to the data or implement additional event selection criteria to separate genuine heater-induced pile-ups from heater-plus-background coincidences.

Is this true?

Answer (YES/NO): NO